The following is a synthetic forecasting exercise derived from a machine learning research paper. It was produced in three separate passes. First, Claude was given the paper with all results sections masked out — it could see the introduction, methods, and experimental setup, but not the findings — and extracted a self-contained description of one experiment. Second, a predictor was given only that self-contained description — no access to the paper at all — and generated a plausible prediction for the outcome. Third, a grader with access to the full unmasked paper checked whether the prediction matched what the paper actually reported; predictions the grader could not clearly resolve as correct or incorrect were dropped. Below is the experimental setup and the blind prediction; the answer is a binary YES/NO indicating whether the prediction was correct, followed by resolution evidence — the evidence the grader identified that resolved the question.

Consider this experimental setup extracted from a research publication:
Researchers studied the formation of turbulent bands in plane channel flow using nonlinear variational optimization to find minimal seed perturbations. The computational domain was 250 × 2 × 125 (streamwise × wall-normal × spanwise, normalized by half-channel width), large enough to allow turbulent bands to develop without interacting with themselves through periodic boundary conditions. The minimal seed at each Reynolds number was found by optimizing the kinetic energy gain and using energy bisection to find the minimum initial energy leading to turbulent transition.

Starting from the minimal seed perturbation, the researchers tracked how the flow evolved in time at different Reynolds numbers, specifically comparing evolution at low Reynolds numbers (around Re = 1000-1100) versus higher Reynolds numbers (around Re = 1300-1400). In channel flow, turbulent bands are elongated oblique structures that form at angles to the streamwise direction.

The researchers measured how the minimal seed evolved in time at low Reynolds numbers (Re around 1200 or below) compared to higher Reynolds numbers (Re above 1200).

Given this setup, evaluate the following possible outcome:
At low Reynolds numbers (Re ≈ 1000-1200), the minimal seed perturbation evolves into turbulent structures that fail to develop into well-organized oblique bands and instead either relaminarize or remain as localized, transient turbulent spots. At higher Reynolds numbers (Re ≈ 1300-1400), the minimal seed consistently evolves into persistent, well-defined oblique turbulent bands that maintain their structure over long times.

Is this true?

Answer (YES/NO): NO